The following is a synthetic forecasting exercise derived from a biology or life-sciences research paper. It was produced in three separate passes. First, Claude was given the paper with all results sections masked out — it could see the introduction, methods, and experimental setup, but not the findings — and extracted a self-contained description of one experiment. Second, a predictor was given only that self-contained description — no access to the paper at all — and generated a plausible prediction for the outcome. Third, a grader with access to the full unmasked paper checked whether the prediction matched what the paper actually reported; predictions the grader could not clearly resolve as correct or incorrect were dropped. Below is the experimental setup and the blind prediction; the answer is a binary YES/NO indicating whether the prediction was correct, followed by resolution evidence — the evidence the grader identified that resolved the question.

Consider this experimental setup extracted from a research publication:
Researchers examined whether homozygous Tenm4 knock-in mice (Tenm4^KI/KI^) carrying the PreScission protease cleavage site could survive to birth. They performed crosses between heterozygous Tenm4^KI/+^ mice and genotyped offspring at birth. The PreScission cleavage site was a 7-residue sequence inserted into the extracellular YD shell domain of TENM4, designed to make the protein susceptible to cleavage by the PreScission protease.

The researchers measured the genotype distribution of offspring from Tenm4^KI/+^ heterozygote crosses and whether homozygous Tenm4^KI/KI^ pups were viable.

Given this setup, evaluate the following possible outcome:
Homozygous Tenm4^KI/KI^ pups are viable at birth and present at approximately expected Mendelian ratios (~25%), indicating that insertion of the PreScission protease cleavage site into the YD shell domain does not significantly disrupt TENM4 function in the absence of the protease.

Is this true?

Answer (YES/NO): NO